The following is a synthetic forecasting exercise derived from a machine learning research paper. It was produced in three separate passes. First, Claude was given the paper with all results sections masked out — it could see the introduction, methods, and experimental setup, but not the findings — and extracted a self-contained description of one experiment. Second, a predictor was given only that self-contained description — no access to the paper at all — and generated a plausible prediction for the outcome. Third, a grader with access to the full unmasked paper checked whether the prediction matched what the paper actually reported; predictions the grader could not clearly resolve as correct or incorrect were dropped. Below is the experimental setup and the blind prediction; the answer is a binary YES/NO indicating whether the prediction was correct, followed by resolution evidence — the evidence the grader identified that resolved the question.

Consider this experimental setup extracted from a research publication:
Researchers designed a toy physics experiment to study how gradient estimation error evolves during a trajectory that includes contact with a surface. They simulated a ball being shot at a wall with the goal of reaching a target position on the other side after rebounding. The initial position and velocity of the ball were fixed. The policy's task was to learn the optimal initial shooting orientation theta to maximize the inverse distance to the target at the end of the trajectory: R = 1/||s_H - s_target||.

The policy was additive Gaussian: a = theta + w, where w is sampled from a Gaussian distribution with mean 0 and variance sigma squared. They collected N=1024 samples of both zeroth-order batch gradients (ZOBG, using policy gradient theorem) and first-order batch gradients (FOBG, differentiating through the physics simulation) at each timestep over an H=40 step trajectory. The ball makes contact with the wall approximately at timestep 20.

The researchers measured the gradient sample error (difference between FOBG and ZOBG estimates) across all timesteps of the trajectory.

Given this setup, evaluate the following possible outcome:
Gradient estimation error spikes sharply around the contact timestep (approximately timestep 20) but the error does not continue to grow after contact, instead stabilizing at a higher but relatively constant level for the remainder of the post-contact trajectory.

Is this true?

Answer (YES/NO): NO